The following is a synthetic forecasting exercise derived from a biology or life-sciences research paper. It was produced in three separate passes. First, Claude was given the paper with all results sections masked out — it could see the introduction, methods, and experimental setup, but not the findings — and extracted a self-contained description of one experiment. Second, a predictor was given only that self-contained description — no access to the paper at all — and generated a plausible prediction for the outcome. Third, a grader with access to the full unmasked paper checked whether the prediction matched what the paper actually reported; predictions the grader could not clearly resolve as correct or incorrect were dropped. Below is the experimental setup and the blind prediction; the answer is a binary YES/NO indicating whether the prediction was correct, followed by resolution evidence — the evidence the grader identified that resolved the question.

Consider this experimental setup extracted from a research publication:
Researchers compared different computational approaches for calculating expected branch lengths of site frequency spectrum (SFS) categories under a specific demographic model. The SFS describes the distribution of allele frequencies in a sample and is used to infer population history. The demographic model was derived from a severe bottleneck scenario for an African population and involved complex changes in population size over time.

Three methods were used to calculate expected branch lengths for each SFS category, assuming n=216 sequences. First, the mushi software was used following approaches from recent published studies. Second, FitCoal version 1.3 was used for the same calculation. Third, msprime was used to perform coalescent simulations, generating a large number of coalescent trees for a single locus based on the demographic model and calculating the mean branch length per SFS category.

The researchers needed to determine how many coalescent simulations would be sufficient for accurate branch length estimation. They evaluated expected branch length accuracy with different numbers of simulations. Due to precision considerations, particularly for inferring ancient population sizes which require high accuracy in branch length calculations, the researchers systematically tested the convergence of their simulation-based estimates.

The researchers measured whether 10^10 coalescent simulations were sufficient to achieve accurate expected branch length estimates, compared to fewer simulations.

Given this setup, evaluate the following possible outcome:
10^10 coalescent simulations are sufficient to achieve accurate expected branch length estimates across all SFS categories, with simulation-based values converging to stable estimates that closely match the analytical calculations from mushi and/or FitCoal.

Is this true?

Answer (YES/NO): YES